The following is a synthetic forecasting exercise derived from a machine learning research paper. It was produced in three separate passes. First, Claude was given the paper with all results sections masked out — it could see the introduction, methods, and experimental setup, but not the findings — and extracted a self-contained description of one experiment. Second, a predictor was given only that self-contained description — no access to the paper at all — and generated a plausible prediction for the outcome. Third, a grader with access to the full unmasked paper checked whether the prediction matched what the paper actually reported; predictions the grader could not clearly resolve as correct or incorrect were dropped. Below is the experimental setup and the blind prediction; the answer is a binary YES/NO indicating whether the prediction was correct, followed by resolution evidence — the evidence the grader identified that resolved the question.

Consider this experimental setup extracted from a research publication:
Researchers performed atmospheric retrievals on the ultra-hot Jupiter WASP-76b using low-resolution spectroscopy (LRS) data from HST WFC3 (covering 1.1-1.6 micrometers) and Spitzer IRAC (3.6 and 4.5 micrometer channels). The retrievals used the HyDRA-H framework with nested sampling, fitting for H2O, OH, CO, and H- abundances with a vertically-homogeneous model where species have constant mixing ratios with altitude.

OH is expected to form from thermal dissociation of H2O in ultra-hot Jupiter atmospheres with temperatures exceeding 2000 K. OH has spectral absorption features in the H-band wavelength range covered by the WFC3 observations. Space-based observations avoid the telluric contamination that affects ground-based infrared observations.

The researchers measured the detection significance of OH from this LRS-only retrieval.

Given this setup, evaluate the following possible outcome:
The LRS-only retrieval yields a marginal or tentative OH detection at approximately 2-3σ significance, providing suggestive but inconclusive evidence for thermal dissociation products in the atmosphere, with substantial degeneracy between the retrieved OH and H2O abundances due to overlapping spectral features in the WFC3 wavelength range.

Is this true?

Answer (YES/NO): NO